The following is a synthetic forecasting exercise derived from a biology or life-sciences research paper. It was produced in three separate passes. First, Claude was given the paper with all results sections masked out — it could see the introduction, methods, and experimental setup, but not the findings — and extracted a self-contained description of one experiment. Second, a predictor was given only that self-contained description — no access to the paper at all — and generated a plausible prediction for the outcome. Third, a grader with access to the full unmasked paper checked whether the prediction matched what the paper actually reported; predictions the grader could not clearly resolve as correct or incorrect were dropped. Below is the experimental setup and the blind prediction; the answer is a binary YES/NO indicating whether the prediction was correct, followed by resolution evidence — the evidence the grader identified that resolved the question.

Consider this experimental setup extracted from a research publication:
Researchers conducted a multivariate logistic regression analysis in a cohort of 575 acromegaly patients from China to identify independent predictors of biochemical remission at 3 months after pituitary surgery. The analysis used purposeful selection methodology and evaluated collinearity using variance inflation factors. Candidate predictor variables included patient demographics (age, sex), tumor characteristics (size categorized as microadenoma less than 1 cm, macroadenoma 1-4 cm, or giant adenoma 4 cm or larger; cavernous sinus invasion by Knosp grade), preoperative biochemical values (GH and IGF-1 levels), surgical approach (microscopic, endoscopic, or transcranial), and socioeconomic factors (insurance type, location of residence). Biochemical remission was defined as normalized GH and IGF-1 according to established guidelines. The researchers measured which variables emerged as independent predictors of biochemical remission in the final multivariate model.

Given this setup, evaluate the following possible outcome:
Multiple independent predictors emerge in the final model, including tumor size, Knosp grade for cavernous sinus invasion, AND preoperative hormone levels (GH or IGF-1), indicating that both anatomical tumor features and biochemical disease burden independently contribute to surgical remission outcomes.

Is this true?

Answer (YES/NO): YES